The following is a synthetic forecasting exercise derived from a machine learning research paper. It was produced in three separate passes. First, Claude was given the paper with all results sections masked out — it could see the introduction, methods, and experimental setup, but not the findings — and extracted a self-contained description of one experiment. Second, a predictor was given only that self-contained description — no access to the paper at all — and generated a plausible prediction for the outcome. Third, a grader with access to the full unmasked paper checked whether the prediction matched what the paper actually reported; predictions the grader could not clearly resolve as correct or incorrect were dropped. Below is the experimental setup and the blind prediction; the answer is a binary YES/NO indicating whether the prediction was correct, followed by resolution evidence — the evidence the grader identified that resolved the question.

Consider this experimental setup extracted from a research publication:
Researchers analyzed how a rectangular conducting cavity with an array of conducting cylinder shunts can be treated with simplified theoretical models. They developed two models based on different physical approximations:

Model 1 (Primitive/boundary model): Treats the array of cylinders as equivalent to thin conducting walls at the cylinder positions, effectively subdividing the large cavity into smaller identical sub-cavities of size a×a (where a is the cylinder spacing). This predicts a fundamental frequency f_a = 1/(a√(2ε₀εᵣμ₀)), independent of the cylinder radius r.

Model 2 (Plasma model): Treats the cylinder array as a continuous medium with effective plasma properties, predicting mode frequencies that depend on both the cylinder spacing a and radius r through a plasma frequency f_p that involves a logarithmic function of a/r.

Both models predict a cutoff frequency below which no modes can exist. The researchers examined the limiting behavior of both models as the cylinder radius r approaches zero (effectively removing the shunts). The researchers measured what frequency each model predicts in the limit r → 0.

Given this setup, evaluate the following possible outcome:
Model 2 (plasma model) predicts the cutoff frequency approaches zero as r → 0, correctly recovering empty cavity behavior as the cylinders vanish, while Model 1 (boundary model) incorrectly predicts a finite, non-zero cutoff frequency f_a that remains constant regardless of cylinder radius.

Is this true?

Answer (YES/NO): YES